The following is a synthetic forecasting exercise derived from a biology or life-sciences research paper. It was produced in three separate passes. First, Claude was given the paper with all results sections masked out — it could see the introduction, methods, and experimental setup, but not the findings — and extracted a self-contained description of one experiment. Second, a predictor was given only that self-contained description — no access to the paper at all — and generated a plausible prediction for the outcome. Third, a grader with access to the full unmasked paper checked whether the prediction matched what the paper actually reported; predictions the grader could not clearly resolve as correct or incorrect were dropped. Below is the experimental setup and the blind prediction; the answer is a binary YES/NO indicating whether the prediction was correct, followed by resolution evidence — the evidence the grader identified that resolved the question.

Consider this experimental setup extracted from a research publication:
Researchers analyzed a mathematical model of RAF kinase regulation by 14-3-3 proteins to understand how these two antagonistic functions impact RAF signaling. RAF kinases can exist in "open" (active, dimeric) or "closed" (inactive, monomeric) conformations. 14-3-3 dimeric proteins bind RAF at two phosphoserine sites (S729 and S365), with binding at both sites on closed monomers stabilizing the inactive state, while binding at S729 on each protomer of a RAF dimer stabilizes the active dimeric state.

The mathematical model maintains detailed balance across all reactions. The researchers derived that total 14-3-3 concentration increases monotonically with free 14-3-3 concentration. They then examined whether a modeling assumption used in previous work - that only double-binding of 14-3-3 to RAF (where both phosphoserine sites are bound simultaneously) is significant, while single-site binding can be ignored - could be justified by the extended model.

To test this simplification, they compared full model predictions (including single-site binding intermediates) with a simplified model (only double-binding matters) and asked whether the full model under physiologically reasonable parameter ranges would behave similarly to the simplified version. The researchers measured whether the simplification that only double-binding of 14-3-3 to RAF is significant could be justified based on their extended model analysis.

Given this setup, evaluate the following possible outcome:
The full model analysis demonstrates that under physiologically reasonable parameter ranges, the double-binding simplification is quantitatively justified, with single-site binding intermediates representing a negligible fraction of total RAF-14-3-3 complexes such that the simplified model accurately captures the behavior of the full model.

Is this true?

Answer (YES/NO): YES